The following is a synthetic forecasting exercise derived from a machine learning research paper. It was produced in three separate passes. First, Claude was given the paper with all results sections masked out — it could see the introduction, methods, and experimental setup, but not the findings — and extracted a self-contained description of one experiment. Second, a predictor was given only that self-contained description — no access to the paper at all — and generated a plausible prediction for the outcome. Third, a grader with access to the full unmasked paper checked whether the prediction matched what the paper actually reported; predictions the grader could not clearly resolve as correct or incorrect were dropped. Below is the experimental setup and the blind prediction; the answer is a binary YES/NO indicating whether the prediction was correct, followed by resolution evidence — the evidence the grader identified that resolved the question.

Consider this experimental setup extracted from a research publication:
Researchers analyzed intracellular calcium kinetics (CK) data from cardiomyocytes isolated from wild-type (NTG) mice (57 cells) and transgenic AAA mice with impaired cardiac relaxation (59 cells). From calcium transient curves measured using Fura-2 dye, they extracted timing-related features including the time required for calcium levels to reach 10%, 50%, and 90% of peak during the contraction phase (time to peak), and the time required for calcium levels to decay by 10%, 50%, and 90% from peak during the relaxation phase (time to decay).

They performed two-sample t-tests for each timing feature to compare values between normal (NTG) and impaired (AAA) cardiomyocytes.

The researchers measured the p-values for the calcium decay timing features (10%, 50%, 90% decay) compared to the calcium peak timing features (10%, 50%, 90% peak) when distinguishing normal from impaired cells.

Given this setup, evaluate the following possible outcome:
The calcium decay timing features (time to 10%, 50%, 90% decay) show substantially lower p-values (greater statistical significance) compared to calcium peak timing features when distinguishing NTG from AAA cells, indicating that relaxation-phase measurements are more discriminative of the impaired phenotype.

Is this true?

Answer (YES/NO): YES